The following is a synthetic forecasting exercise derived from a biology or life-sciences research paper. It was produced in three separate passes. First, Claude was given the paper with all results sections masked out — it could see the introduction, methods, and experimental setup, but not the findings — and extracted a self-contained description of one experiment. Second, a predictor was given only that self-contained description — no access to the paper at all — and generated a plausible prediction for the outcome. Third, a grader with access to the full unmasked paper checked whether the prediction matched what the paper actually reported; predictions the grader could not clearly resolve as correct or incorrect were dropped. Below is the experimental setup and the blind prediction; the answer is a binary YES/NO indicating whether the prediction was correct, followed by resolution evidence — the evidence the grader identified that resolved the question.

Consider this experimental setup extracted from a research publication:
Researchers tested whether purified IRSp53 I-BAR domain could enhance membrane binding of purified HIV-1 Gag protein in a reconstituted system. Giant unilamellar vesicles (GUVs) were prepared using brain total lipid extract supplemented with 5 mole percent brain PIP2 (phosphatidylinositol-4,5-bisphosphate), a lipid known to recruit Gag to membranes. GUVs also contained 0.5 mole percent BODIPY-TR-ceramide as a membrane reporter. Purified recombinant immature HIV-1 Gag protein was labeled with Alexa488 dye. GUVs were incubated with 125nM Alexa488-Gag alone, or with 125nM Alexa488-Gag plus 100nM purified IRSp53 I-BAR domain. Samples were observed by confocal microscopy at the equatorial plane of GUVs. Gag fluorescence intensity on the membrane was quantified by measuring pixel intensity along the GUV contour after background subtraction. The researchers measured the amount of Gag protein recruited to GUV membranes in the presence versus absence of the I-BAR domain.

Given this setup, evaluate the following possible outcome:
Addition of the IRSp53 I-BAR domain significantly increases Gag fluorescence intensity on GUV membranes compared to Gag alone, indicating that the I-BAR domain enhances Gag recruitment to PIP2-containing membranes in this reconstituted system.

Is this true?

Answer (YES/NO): YES